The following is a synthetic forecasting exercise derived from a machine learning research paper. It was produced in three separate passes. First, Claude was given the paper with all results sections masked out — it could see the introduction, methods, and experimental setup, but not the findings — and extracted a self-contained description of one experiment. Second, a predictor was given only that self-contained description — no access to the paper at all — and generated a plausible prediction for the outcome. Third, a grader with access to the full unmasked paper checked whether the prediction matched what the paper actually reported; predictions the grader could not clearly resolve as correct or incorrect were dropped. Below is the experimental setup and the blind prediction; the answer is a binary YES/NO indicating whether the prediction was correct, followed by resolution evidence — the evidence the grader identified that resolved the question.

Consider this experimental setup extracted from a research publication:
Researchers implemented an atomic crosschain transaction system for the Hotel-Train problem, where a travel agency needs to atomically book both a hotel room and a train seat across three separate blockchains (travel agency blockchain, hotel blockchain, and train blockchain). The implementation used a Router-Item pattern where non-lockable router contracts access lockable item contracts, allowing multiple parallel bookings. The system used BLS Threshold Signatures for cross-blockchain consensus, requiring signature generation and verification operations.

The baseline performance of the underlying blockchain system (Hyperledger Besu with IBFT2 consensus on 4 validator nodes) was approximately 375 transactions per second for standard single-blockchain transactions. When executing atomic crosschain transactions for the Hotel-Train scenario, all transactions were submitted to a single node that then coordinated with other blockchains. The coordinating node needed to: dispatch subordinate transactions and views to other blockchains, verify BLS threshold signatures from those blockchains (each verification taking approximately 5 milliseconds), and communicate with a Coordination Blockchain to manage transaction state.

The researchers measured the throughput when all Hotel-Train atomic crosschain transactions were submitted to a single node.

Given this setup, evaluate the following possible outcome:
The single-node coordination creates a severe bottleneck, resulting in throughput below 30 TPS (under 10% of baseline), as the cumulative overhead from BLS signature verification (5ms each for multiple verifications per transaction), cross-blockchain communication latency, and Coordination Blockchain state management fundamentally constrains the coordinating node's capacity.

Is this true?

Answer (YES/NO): NO